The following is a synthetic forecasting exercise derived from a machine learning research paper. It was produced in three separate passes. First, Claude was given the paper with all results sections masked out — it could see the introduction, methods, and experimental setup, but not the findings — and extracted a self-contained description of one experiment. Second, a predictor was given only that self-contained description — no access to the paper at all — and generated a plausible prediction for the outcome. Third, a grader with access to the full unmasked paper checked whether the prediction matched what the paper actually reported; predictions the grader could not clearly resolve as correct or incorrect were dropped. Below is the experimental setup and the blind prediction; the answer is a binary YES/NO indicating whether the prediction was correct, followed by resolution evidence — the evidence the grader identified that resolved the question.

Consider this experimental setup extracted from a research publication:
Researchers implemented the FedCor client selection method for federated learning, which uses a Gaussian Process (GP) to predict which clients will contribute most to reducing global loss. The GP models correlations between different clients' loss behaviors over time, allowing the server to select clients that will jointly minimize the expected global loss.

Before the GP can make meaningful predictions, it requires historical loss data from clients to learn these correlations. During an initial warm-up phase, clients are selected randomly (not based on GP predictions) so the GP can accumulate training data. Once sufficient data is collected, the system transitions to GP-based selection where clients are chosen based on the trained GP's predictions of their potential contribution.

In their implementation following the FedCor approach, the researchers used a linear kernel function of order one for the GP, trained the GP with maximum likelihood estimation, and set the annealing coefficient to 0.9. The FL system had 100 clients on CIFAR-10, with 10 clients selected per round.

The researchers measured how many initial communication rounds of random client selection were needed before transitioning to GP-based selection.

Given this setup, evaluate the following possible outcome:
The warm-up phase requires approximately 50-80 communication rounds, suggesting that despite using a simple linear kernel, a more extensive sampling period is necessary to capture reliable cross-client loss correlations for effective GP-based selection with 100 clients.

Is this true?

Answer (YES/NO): NO